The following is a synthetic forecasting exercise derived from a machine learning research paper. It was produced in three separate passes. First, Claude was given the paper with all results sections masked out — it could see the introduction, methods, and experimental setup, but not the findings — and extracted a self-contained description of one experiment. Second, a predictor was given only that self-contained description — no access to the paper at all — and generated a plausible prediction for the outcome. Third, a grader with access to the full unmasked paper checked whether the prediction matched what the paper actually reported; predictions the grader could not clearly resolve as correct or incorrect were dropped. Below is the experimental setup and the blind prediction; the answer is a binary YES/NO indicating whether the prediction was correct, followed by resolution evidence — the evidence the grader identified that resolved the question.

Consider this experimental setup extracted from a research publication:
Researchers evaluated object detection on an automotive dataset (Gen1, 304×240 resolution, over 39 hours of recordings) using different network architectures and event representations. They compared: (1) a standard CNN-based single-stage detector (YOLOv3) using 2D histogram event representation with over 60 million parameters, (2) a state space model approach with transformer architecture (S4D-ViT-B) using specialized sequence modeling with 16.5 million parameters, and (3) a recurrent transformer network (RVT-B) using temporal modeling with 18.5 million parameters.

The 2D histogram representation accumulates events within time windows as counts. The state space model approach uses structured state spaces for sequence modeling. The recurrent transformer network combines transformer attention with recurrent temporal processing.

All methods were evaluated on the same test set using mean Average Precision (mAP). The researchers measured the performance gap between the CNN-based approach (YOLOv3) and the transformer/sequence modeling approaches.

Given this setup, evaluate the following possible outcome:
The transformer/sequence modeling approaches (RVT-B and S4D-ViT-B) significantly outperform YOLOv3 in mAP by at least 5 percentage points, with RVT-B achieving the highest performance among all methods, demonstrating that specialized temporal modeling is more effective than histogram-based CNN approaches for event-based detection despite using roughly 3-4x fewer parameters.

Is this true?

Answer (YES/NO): NO